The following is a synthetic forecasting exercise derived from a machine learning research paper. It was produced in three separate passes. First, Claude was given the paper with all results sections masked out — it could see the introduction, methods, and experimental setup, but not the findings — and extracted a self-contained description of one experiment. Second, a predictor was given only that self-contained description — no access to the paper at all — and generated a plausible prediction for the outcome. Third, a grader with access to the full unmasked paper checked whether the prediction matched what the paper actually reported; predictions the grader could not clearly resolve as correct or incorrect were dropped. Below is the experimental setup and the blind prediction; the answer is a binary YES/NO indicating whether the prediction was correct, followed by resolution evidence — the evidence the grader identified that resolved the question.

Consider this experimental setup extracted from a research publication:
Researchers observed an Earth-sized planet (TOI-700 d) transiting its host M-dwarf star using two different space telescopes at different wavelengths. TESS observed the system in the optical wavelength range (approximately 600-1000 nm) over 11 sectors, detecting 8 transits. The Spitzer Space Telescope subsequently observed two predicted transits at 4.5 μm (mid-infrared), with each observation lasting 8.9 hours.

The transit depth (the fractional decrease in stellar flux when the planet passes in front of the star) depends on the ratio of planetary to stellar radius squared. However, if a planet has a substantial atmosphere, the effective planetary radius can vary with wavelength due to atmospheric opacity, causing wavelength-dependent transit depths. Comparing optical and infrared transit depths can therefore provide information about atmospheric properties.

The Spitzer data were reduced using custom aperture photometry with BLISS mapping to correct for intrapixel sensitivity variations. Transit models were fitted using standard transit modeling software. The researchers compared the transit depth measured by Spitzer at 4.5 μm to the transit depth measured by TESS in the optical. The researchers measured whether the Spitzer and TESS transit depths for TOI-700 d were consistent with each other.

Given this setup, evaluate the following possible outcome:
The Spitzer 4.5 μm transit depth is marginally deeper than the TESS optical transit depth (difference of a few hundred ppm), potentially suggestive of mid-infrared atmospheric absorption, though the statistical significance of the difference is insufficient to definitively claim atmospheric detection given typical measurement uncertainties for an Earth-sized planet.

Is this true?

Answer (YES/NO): NO